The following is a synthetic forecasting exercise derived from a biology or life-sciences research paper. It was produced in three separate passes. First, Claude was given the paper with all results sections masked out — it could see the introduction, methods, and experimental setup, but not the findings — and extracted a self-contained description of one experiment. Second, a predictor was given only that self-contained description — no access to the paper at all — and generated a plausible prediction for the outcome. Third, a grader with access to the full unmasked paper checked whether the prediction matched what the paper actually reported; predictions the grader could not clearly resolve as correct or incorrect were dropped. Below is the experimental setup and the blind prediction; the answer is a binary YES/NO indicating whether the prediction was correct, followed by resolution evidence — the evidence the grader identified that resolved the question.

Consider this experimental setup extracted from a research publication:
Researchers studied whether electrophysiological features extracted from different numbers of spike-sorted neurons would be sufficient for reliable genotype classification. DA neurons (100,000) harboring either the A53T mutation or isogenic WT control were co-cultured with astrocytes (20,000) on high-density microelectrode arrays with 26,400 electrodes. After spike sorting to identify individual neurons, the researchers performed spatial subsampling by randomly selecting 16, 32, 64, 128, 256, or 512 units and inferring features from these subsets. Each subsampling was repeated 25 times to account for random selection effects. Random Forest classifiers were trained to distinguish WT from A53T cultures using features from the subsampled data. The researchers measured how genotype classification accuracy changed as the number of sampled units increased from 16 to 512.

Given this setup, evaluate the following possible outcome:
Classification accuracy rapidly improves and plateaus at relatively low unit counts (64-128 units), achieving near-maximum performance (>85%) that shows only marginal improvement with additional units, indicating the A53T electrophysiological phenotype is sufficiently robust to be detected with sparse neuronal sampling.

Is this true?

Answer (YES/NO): NO